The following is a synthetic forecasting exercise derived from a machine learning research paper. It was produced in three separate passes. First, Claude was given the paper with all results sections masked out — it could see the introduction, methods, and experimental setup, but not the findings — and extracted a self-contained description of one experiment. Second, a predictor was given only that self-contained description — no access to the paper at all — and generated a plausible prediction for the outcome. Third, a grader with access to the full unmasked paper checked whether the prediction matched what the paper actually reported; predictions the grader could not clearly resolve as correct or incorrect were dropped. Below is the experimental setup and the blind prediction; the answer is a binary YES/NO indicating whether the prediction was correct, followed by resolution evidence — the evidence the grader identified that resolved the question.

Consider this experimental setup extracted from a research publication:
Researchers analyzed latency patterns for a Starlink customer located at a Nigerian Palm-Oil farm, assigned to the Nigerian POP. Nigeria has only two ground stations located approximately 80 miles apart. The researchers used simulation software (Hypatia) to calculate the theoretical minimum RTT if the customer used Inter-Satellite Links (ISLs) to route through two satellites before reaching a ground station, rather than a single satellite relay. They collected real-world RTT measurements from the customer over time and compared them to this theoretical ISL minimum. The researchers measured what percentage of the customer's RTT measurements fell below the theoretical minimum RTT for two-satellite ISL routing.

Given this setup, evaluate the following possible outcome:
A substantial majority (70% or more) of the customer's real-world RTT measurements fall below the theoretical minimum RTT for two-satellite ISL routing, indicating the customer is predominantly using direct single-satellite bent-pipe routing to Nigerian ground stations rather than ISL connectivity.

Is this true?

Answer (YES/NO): YES